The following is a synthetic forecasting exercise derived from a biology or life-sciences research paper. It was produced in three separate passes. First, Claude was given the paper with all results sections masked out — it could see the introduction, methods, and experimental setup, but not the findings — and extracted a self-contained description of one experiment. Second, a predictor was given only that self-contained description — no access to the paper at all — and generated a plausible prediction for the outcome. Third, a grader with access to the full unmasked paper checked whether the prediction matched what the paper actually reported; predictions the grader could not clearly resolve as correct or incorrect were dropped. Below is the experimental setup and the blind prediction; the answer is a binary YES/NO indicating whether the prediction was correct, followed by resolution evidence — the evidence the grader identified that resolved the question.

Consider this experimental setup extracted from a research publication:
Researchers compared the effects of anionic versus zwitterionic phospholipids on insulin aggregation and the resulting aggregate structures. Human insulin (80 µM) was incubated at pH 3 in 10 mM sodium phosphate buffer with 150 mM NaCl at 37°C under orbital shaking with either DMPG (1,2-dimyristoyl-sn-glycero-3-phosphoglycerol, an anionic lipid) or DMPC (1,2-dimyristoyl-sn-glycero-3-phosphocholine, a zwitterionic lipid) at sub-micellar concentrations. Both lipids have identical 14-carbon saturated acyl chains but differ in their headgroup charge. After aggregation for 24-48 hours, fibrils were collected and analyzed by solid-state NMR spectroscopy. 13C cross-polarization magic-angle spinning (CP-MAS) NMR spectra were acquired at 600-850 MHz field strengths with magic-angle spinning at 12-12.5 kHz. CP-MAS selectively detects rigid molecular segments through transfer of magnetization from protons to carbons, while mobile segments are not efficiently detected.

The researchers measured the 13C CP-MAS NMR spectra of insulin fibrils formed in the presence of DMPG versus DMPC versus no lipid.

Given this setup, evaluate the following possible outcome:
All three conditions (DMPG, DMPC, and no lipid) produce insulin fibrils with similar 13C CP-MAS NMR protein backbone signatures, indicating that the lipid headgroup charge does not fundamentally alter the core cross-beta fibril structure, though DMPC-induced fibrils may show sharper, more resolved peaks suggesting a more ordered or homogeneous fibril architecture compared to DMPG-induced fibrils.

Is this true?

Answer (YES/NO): NO